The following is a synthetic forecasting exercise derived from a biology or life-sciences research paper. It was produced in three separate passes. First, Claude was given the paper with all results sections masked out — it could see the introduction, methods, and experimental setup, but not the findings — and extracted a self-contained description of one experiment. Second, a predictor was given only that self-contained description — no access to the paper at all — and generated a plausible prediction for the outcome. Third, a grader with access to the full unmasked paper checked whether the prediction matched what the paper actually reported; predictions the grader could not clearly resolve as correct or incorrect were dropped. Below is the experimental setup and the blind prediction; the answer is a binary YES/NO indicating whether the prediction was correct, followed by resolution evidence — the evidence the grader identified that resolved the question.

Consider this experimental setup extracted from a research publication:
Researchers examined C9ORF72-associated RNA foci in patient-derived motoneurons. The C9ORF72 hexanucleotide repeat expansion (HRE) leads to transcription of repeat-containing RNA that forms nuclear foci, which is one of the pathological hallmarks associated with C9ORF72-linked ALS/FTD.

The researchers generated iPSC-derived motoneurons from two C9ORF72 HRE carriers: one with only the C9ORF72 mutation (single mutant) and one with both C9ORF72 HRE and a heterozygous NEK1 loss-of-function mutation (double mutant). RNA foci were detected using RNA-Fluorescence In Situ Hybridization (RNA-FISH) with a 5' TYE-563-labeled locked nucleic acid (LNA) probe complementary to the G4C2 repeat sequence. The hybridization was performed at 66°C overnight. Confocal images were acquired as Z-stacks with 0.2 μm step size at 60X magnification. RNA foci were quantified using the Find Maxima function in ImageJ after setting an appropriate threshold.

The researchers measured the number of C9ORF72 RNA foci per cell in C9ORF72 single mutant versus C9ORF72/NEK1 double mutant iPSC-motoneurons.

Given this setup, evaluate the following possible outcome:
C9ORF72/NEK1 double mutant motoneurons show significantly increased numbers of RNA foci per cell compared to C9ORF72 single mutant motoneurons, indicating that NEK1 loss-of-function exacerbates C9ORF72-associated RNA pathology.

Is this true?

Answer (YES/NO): YES